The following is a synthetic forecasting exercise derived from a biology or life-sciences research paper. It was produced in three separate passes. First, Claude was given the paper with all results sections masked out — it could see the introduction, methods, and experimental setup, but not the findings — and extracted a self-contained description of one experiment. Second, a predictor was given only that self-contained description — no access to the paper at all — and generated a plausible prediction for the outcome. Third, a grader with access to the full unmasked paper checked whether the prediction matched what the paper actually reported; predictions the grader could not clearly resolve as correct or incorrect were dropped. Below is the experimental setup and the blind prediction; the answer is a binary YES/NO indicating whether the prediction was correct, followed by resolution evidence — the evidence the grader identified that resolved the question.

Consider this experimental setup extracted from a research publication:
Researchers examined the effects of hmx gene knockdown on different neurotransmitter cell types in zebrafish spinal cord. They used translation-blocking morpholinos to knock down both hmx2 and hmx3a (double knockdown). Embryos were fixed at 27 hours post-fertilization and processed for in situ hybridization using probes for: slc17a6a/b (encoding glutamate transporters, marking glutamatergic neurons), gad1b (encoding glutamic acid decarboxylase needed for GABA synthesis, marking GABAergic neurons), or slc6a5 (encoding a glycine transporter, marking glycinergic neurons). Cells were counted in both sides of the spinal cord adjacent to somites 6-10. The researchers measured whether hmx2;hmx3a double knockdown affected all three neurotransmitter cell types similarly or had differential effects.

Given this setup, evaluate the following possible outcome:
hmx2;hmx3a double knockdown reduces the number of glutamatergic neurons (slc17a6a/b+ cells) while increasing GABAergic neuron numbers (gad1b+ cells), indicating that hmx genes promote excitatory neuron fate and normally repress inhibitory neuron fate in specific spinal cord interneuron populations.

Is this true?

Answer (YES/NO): YES